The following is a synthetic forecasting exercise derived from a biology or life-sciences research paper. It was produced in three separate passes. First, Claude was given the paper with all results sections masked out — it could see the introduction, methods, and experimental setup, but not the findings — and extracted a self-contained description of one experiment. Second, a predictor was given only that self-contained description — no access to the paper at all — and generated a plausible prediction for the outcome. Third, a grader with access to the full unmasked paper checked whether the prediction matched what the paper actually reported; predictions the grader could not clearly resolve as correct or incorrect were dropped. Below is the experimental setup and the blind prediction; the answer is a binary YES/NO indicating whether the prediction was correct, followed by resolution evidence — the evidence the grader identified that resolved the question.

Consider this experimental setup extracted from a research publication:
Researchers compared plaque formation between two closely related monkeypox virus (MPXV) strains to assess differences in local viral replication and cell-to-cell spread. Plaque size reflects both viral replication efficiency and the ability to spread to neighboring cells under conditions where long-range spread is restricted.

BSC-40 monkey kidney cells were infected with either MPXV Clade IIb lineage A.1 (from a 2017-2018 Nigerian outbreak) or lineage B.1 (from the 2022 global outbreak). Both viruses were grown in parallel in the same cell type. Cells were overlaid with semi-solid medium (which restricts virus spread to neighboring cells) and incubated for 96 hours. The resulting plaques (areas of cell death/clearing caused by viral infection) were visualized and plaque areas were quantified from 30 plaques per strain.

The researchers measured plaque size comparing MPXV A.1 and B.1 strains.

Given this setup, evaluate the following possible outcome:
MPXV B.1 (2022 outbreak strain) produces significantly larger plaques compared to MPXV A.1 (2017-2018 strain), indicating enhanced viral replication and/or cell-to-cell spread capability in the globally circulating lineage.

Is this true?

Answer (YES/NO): NO